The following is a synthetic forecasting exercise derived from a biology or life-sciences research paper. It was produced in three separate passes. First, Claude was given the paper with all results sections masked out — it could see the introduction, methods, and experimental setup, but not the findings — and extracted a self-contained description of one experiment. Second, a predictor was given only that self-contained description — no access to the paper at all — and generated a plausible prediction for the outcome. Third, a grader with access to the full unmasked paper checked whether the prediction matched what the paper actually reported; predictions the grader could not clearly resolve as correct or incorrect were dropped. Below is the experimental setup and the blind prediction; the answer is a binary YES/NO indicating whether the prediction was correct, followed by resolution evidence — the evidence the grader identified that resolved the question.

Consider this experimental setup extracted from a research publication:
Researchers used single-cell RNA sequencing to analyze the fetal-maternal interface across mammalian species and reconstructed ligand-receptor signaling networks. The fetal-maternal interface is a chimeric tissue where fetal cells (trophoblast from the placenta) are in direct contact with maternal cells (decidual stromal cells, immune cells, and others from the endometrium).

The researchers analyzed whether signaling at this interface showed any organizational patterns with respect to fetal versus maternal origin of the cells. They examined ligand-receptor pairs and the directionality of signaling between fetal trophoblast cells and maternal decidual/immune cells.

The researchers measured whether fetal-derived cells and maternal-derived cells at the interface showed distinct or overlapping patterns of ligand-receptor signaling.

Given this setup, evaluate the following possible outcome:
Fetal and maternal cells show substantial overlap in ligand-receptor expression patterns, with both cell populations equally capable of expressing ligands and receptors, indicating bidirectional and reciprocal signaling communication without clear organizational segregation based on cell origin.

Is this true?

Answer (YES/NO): NO